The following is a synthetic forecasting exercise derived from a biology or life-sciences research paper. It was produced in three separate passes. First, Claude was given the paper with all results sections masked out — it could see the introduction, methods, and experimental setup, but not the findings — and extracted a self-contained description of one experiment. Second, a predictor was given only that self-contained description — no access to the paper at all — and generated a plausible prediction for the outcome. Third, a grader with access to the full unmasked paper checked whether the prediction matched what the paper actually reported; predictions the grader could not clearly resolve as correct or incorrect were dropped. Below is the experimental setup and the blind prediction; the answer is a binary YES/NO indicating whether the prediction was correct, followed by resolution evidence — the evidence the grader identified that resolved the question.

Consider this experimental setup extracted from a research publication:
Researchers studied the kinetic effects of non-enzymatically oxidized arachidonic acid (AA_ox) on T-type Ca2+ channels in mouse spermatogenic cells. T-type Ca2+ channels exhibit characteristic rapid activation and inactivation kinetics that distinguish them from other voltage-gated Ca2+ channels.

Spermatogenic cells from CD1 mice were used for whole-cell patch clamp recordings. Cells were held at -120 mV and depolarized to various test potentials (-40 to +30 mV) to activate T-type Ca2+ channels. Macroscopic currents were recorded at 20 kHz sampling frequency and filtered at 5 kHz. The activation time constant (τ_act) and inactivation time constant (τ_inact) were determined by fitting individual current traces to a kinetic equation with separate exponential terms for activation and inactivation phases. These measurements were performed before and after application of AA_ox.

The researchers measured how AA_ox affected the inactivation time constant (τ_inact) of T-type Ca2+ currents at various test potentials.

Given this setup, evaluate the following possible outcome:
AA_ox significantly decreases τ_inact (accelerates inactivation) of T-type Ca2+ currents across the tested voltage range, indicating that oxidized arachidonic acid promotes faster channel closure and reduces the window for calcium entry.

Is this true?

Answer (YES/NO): NO